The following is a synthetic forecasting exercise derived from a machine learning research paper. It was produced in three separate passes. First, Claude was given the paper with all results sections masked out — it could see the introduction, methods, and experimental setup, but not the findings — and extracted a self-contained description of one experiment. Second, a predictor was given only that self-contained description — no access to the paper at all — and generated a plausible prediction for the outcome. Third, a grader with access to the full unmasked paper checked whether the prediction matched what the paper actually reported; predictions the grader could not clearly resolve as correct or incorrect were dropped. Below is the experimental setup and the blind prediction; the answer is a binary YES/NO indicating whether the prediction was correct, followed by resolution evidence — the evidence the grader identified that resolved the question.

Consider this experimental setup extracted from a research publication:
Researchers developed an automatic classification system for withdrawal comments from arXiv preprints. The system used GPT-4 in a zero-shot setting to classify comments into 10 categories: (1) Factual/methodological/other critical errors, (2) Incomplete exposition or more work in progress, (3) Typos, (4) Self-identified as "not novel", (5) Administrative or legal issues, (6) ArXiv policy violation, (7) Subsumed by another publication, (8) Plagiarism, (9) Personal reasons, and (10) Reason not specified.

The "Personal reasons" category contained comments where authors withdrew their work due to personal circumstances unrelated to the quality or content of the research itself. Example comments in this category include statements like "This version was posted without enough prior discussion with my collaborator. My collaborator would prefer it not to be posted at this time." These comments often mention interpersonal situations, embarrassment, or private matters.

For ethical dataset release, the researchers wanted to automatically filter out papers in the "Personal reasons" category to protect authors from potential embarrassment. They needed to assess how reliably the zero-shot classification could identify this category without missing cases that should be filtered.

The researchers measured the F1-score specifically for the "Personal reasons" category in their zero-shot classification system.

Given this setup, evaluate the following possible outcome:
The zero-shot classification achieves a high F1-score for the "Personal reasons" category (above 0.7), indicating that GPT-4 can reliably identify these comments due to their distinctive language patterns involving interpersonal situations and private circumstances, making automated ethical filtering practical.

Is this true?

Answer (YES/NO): YES